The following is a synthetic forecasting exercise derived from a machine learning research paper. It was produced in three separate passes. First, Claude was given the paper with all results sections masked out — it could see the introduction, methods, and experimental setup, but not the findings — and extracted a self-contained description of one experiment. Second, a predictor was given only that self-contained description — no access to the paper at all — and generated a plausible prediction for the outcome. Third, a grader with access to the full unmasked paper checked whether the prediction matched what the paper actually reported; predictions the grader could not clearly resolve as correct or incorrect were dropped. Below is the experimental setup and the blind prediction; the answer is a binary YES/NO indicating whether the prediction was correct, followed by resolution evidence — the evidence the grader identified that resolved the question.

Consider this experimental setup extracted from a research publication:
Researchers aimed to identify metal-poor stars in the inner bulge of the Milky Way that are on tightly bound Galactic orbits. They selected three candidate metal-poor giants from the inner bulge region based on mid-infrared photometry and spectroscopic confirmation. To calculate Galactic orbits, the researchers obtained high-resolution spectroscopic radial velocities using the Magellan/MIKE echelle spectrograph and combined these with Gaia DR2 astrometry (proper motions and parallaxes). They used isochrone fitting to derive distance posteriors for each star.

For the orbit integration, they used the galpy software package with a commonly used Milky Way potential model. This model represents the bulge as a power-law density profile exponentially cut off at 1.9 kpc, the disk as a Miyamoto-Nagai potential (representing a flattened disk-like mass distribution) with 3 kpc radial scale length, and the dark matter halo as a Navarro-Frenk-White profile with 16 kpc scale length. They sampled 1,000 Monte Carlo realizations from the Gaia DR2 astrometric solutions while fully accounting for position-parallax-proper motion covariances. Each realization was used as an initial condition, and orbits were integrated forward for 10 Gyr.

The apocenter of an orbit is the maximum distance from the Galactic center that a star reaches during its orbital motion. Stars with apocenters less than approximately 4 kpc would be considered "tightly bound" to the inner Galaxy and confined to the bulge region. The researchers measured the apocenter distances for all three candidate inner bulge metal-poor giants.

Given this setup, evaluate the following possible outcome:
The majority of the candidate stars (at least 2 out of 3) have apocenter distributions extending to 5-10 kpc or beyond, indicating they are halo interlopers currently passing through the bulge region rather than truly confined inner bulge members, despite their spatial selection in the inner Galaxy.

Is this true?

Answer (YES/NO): NO